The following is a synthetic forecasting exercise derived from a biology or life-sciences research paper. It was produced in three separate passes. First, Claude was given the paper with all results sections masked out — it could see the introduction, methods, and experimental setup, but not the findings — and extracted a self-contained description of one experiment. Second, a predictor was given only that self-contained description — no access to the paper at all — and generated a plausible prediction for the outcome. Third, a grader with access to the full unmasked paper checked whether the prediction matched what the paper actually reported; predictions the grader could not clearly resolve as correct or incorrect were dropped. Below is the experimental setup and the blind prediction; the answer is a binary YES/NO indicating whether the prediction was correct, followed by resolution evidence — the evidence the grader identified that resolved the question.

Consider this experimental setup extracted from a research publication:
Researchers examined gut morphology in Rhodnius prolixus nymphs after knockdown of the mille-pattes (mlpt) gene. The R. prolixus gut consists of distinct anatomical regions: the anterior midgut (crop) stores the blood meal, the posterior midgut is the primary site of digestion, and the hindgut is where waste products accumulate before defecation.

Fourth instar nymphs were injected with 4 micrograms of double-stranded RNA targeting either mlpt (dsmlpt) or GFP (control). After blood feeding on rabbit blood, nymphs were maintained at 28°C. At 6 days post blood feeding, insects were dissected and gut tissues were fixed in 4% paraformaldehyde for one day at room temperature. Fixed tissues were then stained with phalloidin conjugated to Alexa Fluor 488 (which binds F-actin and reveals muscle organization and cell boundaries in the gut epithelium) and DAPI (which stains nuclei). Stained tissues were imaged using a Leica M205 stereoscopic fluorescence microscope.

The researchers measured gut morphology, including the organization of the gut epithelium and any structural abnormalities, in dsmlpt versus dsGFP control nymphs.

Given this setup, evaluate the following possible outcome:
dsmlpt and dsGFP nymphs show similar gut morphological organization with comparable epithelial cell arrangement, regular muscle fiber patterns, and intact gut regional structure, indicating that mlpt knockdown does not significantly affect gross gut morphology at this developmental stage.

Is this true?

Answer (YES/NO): YES